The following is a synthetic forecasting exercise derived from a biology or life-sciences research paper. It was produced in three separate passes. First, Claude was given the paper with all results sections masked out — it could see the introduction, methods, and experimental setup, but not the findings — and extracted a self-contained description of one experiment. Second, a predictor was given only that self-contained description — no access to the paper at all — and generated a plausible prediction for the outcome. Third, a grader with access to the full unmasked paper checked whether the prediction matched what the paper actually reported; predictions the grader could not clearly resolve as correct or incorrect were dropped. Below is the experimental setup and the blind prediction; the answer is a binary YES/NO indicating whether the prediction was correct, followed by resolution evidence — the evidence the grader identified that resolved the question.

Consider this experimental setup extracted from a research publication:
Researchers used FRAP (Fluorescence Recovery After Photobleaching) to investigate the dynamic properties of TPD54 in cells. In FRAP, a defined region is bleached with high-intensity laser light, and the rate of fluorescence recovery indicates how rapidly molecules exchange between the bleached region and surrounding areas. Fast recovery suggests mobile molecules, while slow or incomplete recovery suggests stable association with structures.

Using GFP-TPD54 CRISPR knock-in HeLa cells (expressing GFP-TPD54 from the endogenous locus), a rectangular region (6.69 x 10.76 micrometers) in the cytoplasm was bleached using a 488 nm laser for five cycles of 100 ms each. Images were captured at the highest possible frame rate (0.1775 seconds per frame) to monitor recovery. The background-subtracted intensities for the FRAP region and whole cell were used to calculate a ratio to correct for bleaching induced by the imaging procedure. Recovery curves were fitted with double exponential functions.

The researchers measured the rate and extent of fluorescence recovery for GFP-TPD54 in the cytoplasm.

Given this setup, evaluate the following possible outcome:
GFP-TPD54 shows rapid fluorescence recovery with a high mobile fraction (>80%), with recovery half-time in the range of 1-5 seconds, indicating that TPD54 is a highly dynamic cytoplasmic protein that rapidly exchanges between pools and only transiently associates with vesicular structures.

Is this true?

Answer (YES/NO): NO